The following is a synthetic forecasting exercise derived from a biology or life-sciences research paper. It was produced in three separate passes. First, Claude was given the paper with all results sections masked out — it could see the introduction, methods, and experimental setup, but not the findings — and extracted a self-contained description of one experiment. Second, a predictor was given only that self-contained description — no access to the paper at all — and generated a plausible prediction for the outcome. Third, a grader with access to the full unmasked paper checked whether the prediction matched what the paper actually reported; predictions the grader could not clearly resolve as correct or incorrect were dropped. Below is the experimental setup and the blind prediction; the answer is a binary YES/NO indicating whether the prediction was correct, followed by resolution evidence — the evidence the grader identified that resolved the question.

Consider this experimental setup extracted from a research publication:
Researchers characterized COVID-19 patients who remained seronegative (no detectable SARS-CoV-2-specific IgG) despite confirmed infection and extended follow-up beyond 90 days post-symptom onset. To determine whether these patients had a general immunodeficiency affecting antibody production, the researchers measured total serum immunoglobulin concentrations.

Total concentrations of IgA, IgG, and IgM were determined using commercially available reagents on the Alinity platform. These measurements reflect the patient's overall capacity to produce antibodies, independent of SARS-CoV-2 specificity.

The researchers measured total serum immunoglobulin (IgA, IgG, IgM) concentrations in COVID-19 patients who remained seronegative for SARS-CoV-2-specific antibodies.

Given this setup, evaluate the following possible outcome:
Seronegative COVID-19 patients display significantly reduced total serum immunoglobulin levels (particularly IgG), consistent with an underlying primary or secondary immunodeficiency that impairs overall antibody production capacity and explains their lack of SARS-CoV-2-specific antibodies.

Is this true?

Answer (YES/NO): NO